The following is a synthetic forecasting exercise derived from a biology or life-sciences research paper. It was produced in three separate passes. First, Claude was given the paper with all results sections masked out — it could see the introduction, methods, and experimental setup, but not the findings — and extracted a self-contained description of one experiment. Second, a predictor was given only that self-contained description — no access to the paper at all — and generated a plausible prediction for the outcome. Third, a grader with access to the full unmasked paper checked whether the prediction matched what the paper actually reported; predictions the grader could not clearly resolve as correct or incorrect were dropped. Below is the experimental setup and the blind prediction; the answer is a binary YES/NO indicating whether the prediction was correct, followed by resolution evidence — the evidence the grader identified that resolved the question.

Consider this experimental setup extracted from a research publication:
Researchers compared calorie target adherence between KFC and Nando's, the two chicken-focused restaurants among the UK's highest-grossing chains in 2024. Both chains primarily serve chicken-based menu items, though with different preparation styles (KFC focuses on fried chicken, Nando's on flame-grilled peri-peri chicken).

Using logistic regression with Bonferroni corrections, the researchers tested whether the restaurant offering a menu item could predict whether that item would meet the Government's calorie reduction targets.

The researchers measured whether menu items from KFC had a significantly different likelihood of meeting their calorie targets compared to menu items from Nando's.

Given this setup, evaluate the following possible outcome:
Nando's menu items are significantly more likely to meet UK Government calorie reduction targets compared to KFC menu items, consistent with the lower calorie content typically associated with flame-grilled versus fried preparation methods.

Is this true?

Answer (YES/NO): NO